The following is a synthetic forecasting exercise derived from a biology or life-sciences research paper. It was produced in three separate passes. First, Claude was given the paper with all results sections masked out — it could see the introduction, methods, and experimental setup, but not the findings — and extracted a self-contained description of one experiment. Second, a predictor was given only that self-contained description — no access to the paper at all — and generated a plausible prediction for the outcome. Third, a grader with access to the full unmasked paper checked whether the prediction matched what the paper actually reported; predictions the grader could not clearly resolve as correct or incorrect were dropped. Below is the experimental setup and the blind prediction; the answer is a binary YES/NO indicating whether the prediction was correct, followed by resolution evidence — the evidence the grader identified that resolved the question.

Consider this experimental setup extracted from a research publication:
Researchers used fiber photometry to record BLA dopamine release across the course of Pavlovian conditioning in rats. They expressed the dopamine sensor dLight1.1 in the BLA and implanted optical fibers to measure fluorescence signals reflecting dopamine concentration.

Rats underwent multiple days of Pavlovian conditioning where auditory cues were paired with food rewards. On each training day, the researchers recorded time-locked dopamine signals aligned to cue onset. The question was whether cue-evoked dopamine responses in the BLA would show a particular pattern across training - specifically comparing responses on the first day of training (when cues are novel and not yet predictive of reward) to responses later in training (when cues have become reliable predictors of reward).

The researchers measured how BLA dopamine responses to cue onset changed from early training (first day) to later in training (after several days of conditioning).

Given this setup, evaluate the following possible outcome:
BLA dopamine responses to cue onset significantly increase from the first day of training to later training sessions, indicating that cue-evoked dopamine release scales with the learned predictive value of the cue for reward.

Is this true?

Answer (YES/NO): NO